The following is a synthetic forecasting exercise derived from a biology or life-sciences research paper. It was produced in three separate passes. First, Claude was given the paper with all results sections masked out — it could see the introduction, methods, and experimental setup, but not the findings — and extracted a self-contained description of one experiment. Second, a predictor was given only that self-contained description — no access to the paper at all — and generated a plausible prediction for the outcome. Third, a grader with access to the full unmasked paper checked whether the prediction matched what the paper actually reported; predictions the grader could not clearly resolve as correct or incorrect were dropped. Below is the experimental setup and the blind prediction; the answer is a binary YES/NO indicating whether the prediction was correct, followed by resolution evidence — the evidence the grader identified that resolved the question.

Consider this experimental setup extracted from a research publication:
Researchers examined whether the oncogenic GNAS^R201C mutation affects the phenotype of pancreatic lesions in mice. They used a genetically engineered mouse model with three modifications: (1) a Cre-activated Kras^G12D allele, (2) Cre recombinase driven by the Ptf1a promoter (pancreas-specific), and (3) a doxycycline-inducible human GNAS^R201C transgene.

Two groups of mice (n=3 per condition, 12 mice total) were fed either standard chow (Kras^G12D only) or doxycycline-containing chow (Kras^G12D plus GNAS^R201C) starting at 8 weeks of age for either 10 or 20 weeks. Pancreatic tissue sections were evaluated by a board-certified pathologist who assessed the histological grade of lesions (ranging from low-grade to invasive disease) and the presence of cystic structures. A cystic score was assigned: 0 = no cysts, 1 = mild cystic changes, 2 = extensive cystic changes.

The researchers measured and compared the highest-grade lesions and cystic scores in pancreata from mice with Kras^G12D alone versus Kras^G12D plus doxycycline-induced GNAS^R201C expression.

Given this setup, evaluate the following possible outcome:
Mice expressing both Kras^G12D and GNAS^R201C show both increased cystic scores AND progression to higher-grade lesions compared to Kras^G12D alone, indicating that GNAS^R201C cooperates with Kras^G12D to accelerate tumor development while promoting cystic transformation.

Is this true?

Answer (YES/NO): NO